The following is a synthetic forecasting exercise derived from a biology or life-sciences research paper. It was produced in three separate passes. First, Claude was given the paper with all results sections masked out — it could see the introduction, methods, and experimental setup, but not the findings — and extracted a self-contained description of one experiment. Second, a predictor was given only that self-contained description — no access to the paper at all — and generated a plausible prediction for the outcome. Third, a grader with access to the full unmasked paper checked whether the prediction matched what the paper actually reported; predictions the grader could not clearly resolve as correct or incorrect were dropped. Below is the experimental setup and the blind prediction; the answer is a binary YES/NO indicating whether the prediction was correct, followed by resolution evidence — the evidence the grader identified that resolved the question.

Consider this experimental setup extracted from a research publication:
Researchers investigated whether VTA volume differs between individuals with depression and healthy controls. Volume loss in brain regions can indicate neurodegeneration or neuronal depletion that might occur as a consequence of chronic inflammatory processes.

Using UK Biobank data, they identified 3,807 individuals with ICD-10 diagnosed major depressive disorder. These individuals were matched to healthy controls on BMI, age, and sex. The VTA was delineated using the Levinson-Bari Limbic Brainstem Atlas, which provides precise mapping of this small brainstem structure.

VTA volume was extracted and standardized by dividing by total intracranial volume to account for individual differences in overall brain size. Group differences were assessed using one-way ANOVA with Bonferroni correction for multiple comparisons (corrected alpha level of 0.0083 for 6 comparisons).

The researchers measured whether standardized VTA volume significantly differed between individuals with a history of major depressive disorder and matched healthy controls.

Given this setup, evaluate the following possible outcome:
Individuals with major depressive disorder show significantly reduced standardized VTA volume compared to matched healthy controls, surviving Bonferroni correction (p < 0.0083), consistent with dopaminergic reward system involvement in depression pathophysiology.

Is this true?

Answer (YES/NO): NO